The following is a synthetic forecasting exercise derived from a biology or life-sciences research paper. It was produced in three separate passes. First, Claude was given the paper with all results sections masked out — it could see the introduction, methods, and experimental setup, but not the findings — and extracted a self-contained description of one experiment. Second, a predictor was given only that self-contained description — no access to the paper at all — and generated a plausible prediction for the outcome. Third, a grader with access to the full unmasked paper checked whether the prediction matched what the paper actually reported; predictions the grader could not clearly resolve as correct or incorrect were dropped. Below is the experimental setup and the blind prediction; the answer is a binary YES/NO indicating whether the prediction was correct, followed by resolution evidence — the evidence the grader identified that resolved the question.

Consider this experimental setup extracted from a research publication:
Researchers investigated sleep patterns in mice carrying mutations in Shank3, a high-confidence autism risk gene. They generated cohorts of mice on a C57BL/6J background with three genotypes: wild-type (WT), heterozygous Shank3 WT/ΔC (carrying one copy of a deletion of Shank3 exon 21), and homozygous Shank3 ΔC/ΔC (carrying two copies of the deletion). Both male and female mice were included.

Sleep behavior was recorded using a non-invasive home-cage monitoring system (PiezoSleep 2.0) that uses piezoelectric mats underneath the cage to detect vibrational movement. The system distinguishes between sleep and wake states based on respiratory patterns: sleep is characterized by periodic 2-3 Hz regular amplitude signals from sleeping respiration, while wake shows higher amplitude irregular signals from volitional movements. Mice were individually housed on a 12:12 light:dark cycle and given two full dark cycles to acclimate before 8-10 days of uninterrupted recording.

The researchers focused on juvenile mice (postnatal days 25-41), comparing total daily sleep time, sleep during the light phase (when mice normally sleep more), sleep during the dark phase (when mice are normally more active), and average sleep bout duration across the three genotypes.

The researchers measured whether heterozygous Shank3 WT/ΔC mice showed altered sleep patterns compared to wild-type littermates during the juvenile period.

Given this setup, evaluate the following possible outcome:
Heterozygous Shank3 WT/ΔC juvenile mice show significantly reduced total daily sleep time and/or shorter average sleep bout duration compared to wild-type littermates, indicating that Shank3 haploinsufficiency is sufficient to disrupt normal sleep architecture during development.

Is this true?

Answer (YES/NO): NO